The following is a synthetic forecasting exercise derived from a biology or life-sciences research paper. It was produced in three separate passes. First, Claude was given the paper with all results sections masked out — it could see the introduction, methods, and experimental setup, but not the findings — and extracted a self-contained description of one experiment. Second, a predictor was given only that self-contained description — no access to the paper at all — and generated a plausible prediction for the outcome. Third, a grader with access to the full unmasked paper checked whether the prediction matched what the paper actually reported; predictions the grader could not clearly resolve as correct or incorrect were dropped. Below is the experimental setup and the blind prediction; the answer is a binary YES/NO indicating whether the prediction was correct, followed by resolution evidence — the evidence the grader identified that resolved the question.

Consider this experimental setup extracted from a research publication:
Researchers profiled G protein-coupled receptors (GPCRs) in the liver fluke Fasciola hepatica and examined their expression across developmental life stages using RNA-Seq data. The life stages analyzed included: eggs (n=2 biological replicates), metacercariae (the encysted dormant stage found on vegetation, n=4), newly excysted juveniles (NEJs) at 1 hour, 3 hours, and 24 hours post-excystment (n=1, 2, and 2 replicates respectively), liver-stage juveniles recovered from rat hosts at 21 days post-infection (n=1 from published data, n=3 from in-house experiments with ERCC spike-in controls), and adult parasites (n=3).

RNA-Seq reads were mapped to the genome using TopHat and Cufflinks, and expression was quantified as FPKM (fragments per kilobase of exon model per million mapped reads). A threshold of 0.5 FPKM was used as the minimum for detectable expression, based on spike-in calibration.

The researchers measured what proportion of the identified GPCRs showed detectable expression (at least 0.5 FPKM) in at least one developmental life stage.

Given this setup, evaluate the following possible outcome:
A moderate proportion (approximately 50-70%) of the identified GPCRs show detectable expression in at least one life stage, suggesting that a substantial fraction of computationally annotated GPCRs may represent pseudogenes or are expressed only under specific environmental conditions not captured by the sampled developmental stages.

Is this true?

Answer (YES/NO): YES